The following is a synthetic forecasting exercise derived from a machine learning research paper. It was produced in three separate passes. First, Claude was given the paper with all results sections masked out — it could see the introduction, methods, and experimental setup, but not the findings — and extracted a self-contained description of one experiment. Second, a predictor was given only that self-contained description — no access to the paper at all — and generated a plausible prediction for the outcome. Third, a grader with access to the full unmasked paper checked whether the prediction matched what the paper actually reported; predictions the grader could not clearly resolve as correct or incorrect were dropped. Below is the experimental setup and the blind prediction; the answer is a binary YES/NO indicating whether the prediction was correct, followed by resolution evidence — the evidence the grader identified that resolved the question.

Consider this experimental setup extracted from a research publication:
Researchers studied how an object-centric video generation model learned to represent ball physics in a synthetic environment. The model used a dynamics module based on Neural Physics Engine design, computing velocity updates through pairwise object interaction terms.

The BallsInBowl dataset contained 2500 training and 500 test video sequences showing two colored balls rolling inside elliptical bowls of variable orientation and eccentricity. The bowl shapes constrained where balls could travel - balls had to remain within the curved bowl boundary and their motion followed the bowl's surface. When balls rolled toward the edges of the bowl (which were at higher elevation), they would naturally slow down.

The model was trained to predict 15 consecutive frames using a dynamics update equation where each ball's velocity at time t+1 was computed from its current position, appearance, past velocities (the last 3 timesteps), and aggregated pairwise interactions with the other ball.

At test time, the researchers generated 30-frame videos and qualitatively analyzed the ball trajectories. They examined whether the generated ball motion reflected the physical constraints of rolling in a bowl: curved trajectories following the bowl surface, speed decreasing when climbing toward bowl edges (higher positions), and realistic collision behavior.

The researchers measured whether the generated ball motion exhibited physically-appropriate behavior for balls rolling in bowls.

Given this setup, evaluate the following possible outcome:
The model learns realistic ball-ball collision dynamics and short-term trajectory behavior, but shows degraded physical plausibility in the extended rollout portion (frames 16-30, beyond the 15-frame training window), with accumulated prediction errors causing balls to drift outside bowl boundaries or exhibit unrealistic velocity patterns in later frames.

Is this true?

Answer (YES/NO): NO